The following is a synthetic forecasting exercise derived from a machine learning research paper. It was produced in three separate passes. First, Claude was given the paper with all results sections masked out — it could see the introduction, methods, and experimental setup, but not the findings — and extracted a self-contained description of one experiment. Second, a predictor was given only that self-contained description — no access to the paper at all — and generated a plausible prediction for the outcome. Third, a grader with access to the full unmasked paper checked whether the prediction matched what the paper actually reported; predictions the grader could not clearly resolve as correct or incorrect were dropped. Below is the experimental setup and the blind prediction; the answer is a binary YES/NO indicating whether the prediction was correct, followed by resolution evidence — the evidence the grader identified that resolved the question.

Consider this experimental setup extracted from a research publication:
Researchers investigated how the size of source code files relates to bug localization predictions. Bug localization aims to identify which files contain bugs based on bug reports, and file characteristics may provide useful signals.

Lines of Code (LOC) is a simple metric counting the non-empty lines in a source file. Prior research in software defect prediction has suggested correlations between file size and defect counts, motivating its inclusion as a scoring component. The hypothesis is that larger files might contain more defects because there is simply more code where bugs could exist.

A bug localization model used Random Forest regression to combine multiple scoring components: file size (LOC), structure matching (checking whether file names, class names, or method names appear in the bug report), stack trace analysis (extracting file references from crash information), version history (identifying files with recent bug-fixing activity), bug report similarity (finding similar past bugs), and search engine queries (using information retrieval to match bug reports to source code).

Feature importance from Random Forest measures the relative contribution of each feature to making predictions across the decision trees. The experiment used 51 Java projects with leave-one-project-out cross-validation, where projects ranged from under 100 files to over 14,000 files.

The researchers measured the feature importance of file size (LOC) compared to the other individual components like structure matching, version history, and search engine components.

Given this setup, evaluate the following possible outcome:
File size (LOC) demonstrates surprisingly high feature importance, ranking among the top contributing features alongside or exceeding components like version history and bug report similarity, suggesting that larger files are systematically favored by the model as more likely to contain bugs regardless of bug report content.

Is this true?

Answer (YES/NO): NO